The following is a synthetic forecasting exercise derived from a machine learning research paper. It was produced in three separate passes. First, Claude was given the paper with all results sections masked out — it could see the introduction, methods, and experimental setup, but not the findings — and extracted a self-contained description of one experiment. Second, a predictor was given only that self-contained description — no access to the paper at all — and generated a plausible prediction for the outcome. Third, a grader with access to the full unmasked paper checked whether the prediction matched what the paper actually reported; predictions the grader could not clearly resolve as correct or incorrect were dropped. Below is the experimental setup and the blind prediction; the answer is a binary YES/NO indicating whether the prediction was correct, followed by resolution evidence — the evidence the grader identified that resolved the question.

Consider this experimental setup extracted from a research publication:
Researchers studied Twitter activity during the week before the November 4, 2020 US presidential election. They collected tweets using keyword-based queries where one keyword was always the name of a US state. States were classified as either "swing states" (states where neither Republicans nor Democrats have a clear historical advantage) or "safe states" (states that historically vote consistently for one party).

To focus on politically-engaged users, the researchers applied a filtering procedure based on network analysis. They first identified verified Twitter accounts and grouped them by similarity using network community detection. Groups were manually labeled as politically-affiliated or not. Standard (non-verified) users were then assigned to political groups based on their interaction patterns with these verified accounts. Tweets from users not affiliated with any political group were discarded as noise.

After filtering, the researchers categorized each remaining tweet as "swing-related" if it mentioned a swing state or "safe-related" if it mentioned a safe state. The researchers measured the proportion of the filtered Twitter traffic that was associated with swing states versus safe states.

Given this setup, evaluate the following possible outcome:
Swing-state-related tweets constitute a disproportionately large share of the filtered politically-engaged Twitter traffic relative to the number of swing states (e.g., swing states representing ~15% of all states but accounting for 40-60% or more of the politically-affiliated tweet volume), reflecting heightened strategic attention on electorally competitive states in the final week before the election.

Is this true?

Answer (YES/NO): YES